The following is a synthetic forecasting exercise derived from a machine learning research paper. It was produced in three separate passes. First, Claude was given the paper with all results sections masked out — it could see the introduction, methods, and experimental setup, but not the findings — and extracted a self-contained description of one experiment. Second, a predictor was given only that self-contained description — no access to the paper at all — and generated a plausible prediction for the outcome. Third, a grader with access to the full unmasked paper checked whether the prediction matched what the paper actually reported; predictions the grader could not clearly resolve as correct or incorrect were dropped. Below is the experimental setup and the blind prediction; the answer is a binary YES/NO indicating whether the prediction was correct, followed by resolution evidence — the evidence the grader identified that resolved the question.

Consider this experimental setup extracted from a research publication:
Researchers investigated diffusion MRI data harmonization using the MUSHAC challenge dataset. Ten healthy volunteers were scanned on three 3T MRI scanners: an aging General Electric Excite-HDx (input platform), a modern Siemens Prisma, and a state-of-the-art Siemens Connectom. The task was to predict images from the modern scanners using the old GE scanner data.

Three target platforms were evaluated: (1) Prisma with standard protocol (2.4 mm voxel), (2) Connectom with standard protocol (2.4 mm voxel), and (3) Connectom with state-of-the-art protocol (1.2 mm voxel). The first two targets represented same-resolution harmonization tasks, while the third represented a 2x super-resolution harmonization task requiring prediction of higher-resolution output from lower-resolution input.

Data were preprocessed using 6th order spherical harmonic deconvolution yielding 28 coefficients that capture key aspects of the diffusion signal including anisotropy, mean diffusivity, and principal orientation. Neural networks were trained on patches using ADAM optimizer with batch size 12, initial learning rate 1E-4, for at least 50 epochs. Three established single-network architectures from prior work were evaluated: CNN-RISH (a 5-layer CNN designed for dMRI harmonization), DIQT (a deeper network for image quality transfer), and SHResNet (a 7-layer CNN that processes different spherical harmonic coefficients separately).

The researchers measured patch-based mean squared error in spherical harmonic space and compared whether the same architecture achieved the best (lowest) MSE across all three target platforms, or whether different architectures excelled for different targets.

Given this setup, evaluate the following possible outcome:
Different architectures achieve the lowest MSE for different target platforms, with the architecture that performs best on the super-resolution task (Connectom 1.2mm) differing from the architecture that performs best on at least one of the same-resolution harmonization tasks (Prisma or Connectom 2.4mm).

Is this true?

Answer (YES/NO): YES